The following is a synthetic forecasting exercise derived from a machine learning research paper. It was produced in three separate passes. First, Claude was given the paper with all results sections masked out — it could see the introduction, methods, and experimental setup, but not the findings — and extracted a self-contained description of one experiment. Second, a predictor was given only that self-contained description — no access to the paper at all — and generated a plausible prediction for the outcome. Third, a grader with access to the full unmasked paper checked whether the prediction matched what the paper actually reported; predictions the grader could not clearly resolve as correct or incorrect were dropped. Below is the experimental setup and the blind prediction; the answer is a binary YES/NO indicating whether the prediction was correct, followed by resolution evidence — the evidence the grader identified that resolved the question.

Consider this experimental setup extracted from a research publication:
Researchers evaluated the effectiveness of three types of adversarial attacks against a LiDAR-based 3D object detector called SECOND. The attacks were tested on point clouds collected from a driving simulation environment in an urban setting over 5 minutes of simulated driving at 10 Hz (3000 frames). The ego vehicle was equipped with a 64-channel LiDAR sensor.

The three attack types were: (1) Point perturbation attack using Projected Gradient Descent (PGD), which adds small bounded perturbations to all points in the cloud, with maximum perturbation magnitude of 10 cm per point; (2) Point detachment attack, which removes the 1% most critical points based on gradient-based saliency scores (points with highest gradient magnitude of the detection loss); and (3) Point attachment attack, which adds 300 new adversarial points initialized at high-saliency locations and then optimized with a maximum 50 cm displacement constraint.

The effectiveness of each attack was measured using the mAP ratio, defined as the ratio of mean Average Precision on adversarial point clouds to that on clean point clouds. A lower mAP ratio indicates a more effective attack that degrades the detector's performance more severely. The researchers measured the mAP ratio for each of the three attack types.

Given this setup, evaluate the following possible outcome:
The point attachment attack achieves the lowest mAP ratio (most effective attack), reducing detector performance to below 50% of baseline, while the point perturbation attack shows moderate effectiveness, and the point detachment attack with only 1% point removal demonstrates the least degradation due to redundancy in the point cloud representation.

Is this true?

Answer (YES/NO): NO